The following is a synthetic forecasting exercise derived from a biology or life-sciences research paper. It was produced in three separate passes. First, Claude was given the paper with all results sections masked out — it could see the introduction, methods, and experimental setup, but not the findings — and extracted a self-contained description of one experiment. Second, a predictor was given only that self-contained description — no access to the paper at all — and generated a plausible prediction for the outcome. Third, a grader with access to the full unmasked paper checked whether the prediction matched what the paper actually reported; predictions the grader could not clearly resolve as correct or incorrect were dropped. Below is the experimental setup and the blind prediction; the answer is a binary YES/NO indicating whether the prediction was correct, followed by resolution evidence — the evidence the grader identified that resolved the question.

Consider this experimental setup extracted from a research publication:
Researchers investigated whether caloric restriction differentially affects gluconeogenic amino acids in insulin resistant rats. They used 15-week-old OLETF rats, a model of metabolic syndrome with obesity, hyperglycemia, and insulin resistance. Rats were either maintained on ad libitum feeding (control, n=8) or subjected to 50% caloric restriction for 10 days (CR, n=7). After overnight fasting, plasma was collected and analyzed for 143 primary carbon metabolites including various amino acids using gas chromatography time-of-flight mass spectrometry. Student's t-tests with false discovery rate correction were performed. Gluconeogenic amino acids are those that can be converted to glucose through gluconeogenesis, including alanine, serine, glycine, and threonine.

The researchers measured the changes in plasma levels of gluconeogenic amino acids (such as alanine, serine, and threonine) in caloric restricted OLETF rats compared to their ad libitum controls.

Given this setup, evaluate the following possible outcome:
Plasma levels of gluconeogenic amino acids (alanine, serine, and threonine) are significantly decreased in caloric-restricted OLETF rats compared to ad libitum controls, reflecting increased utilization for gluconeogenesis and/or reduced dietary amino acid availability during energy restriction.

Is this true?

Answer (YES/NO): NO